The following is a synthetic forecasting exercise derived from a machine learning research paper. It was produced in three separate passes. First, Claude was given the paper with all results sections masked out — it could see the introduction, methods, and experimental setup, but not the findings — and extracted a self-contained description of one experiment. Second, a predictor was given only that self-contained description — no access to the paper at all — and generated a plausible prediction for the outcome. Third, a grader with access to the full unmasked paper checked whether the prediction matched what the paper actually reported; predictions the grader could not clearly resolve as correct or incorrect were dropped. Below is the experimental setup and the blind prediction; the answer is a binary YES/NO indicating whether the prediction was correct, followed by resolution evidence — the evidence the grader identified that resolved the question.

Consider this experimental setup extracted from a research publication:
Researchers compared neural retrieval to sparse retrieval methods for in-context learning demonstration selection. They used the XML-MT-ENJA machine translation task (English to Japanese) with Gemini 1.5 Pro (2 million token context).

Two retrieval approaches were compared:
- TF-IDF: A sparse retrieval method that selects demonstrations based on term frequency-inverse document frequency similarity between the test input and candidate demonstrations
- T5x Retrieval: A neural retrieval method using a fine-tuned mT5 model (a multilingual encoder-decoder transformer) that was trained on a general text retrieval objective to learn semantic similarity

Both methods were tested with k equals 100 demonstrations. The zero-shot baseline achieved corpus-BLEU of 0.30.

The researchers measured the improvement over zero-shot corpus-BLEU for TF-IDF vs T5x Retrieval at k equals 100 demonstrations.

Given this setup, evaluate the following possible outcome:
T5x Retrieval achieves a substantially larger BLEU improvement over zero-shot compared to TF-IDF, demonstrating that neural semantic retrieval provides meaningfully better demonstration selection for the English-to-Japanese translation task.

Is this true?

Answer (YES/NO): NO